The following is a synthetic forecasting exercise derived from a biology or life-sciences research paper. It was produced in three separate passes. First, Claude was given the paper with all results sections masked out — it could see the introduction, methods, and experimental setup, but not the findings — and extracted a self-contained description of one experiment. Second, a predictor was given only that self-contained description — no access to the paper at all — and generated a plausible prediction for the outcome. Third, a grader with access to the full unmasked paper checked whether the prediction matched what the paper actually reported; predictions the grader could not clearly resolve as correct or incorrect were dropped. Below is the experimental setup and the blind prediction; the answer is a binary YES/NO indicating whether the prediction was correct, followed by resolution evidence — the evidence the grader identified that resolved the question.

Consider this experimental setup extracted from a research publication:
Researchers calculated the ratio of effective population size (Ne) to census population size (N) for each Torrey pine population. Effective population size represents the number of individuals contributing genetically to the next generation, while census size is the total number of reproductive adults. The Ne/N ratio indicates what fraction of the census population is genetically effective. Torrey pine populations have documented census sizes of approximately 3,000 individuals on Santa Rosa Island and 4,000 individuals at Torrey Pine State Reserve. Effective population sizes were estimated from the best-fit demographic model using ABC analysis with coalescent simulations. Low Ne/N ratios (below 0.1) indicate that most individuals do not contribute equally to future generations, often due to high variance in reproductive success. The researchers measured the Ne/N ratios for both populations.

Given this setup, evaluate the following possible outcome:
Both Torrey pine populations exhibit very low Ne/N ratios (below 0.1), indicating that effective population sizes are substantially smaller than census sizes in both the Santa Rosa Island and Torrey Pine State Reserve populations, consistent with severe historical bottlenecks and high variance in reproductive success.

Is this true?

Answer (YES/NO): NO